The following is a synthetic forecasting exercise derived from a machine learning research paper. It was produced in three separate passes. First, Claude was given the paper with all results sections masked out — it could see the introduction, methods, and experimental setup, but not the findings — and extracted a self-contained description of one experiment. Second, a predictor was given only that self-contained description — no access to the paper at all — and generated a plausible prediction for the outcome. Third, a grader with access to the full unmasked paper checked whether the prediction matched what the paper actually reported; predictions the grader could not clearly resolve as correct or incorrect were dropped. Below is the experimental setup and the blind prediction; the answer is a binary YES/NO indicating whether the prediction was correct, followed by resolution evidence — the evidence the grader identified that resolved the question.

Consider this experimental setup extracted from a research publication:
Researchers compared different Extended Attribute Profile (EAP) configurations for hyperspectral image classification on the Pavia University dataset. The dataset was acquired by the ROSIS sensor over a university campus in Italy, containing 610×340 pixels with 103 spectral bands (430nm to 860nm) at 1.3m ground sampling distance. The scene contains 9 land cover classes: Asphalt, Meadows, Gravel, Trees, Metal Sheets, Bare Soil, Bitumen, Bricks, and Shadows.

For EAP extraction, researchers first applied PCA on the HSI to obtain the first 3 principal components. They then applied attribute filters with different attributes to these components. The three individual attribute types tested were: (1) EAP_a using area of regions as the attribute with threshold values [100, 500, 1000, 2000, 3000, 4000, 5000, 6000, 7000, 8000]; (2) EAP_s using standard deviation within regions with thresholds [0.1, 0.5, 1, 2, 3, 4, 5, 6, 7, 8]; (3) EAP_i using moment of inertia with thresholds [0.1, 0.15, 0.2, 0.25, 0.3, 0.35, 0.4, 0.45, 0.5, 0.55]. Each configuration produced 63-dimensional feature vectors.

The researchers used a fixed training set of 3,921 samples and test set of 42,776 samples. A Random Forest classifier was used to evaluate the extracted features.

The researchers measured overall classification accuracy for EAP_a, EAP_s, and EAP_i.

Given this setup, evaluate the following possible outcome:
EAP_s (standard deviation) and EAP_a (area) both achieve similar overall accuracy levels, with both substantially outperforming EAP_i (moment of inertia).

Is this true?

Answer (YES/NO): NO